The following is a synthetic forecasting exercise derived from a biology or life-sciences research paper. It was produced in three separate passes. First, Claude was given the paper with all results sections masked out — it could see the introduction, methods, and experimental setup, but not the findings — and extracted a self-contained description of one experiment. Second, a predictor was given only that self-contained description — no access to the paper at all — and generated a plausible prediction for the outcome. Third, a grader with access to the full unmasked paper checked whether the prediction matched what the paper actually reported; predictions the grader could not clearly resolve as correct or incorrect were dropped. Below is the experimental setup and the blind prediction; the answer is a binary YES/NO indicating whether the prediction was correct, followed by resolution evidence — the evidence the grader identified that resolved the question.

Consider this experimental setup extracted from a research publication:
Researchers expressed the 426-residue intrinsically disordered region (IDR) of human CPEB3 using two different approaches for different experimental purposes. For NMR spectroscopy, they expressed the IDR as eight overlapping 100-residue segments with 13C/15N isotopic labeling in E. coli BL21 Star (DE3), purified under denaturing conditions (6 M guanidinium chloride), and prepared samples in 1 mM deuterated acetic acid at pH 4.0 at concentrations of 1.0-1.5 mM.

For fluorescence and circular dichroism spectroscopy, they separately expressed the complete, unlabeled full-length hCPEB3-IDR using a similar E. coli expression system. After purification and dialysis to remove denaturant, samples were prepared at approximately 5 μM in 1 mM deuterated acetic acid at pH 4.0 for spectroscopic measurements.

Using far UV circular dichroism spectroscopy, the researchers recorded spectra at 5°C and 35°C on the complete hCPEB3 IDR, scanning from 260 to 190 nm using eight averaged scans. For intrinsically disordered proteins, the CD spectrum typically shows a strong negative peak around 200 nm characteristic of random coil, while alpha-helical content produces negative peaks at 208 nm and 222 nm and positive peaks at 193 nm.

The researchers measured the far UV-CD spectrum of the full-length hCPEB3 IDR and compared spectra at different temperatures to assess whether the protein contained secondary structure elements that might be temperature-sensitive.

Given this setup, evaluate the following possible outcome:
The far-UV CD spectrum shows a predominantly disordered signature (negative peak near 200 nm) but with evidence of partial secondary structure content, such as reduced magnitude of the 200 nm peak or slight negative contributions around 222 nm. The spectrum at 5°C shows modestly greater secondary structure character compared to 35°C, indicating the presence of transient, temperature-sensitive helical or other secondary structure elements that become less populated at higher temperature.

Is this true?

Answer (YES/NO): NO